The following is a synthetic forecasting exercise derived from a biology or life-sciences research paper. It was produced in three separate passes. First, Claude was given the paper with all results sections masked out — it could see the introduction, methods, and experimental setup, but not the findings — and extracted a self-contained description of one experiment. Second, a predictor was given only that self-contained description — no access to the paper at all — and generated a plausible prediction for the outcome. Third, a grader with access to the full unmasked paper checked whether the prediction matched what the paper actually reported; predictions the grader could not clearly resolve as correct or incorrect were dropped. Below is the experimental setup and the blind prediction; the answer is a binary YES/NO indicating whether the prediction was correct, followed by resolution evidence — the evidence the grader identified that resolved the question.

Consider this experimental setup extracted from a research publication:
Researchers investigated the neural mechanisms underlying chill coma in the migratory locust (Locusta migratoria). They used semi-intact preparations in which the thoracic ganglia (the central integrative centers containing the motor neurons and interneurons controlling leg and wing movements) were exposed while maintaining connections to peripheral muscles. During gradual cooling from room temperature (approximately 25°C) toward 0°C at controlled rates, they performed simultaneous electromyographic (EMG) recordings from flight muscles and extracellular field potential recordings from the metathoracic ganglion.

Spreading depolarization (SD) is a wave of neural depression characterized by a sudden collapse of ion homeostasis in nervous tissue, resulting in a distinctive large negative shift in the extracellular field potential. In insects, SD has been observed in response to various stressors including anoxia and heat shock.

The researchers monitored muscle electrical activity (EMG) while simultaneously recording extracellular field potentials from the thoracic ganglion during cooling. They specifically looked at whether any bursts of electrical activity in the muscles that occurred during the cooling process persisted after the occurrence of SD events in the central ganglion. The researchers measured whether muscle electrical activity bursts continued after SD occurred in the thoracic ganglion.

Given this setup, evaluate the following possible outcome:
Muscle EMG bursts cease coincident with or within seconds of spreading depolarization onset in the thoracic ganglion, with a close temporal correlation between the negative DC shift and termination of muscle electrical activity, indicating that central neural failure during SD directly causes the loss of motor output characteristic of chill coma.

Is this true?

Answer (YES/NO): NO